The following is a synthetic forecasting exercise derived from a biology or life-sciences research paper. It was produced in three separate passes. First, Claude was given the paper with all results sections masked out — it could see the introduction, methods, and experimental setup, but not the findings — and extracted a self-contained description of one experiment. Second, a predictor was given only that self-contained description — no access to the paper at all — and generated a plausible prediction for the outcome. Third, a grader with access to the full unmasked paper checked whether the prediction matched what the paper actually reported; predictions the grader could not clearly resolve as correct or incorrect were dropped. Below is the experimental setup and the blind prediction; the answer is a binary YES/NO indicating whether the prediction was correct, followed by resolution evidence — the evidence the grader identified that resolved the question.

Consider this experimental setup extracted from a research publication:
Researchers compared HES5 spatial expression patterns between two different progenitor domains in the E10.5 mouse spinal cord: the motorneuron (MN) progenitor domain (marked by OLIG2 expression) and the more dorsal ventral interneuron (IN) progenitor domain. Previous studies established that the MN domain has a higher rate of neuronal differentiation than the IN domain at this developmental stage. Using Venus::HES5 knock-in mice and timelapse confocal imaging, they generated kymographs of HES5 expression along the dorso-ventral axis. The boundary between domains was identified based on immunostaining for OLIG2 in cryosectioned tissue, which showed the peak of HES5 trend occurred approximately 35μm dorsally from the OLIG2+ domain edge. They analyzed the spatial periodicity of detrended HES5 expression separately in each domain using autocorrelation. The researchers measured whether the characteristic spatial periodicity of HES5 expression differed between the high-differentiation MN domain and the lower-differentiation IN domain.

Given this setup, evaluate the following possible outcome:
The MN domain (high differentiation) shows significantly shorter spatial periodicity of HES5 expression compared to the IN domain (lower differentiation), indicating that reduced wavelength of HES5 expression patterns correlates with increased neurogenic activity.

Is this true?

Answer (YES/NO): YES